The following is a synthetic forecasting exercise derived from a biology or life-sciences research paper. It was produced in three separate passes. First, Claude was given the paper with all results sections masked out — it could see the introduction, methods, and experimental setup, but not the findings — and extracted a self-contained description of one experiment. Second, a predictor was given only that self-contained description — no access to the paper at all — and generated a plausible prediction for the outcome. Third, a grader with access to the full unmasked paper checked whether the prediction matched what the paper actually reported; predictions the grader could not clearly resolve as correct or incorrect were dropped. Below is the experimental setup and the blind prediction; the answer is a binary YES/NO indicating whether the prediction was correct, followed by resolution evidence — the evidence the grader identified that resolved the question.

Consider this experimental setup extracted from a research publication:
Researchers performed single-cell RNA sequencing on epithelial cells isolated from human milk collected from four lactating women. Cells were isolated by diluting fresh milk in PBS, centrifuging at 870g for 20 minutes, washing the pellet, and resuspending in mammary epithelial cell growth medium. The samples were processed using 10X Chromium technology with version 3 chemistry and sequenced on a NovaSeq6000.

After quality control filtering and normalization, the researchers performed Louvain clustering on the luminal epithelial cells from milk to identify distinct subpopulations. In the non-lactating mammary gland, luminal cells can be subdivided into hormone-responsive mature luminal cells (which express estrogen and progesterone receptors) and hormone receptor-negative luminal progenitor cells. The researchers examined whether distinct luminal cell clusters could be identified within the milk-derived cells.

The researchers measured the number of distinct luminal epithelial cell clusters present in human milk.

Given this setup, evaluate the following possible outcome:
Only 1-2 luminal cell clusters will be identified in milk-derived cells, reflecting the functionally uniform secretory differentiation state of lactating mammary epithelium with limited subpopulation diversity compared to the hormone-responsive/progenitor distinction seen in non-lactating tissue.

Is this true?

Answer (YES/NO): YES